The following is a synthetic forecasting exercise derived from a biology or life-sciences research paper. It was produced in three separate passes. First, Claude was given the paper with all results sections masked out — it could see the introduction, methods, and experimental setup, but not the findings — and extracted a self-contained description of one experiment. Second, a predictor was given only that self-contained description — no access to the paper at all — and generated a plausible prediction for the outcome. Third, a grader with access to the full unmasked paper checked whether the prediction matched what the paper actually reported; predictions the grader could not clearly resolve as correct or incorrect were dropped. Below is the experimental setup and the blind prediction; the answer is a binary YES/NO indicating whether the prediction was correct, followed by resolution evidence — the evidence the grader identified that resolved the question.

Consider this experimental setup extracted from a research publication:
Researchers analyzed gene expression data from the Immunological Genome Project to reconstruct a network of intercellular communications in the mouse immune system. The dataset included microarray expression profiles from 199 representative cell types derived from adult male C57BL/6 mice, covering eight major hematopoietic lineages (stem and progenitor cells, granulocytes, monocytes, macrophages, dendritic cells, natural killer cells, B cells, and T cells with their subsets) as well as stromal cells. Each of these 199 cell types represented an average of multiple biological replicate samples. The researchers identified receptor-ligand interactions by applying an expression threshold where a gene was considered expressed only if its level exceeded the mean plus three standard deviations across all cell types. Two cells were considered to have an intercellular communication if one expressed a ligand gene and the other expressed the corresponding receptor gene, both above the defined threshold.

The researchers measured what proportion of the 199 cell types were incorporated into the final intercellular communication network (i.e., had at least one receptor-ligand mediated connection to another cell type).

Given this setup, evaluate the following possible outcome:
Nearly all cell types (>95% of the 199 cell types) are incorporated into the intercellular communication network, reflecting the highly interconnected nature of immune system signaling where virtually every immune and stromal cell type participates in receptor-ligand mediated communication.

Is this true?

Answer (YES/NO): NO